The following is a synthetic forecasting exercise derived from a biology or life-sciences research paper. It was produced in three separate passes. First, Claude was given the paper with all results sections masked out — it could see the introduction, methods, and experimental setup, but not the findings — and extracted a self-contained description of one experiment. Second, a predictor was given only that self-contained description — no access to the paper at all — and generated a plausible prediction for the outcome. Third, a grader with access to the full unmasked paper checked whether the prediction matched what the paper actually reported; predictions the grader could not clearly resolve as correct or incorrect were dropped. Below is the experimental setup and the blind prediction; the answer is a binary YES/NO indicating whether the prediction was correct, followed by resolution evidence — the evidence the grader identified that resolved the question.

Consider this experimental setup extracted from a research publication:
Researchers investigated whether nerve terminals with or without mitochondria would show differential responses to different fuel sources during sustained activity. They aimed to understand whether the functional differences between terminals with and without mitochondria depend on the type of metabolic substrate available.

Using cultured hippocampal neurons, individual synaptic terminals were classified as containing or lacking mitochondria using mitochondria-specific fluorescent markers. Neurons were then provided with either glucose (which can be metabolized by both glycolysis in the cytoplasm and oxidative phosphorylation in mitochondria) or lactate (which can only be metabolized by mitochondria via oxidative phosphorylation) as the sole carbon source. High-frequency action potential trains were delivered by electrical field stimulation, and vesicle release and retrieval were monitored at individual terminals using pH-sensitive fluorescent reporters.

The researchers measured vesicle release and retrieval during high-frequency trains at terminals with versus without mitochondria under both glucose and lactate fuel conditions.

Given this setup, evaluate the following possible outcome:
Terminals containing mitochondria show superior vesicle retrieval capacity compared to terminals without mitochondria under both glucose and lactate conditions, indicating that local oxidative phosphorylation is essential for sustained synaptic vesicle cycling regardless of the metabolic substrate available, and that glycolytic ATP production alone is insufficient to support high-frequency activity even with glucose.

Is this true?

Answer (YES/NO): NO